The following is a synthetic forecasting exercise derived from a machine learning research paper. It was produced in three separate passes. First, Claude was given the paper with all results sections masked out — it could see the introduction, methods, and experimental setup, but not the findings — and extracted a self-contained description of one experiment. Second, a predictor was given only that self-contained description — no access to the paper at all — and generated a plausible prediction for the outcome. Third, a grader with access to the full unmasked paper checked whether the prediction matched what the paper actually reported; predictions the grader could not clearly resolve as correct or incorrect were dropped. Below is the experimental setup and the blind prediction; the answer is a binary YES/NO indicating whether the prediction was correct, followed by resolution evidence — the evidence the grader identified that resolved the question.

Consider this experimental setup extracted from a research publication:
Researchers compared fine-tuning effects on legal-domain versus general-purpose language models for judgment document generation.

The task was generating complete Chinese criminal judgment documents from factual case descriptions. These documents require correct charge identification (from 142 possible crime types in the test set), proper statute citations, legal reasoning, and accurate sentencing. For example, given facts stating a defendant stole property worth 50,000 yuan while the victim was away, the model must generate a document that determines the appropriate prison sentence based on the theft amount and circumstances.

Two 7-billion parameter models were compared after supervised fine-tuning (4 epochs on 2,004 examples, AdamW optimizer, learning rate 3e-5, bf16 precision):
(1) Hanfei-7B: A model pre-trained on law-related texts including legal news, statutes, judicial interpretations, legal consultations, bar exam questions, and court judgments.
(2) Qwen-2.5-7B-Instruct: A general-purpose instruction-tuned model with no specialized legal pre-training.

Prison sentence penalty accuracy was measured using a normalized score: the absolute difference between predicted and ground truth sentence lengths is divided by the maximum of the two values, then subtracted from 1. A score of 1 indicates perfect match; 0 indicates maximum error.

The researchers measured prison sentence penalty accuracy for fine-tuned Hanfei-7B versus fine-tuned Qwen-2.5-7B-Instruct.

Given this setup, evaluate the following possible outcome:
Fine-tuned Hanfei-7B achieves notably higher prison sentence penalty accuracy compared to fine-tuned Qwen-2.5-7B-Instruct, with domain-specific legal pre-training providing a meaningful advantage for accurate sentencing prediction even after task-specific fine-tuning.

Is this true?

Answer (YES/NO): NO